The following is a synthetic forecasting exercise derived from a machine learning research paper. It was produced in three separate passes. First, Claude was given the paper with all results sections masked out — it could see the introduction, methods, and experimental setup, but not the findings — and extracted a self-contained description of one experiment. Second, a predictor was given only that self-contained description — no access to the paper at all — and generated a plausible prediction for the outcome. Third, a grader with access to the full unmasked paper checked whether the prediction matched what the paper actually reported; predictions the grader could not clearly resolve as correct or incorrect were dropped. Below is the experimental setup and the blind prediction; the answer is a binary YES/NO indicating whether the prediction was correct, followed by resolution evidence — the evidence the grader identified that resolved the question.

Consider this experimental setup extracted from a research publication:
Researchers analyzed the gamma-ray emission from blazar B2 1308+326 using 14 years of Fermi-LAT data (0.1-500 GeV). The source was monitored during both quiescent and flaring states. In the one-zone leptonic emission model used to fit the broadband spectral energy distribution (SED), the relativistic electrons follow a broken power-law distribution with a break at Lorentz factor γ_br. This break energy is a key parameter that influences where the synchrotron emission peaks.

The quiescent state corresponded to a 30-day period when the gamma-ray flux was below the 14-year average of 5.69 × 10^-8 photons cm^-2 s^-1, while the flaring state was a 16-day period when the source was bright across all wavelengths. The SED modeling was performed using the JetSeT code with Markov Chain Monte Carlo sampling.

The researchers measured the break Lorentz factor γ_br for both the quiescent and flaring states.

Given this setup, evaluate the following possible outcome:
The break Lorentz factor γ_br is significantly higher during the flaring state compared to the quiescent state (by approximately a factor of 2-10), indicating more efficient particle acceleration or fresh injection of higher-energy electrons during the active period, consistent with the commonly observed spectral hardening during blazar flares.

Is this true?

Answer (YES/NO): YES